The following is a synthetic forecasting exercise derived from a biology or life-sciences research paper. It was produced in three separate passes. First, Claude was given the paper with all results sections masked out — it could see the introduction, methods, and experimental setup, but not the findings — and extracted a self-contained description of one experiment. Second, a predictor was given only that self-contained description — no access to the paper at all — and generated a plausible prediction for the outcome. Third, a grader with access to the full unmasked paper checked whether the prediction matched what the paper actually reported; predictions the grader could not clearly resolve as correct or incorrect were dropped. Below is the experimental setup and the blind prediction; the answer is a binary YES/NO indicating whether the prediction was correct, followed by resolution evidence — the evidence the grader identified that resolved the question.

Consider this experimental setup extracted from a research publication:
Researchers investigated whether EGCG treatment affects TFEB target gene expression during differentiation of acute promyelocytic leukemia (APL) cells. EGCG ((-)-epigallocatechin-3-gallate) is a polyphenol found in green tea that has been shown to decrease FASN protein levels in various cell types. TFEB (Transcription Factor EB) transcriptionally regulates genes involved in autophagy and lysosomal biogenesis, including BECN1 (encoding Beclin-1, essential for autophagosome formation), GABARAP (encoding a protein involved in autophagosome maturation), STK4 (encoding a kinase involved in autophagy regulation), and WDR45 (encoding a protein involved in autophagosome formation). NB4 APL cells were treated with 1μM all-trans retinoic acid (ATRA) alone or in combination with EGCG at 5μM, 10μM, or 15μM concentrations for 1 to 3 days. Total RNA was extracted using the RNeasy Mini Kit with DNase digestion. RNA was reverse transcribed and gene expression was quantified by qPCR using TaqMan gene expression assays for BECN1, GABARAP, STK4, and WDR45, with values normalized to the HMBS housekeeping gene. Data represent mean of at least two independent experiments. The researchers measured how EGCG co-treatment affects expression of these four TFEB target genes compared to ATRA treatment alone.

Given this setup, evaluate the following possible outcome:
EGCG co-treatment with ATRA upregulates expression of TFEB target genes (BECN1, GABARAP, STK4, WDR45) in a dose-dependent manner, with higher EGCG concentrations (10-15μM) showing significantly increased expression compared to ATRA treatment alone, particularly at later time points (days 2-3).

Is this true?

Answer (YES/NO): NO